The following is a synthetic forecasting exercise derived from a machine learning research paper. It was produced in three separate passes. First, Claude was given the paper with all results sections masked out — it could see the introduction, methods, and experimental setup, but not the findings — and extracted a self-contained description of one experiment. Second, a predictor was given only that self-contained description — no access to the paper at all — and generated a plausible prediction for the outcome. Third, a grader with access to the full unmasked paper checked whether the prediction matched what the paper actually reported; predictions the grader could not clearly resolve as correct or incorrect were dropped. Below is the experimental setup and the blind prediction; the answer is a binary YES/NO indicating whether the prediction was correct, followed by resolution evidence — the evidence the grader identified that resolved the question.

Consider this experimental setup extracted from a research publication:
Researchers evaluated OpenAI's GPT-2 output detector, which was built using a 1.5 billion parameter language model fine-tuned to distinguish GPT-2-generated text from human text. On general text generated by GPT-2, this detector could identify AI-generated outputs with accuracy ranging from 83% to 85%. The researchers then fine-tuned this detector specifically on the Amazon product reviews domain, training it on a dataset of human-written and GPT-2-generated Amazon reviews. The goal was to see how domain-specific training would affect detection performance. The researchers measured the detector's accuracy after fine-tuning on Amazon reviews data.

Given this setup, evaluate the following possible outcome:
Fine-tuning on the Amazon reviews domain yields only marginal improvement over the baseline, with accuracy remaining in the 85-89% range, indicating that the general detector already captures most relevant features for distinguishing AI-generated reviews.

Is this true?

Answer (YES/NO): NO